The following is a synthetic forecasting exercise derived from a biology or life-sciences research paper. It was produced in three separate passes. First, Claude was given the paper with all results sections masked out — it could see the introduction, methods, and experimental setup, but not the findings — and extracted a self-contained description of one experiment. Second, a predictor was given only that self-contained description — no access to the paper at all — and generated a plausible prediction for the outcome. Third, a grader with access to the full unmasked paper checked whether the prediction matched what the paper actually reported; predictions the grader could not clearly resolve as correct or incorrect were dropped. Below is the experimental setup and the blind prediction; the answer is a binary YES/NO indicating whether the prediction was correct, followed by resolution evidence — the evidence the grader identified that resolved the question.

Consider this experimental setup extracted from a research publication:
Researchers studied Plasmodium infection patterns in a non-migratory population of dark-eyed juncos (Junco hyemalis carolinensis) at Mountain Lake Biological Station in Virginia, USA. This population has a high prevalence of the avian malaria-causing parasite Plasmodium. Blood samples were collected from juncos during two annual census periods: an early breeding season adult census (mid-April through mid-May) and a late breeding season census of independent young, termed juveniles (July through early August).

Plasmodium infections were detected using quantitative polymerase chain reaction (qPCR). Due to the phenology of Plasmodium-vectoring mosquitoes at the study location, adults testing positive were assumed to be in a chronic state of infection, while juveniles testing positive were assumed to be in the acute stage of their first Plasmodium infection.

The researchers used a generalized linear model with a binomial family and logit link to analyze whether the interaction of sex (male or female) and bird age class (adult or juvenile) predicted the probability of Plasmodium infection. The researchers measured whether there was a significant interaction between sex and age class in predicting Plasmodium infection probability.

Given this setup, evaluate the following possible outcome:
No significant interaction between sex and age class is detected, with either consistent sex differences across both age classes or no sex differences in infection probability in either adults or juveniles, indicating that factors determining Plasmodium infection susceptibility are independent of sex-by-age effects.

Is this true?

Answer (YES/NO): YES